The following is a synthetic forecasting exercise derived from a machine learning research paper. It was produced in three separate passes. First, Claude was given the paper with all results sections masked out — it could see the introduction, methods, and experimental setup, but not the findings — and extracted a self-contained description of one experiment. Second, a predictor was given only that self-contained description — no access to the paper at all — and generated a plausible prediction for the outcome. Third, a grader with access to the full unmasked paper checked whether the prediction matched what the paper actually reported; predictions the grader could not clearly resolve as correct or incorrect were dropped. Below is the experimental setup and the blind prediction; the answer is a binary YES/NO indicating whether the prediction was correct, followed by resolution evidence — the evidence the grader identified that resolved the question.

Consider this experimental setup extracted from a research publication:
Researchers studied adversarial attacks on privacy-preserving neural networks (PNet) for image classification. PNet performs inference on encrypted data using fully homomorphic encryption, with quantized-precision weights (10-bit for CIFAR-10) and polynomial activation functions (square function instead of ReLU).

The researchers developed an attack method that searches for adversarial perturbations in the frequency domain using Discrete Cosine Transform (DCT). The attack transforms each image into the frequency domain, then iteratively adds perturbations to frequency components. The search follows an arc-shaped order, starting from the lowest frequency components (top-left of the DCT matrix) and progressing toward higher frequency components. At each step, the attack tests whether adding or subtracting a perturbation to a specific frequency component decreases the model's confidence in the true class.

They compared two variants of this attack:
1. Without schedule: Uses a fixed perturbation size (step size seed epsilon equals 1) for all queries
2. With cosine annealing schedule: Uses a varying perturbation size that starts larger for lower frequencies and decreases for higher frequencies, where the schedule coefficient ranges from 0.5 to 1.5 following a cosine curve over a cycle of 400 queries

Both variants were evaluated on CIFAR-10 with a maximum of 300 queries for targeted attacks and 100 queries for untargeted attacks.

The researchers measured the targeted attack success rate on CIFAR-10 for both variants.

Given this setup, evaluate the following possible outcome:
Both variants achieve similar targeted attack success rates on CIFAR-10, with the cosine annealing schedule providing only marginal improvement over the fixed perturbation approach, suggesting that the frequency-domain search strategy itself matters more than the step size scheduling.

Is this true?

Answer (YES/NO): NO